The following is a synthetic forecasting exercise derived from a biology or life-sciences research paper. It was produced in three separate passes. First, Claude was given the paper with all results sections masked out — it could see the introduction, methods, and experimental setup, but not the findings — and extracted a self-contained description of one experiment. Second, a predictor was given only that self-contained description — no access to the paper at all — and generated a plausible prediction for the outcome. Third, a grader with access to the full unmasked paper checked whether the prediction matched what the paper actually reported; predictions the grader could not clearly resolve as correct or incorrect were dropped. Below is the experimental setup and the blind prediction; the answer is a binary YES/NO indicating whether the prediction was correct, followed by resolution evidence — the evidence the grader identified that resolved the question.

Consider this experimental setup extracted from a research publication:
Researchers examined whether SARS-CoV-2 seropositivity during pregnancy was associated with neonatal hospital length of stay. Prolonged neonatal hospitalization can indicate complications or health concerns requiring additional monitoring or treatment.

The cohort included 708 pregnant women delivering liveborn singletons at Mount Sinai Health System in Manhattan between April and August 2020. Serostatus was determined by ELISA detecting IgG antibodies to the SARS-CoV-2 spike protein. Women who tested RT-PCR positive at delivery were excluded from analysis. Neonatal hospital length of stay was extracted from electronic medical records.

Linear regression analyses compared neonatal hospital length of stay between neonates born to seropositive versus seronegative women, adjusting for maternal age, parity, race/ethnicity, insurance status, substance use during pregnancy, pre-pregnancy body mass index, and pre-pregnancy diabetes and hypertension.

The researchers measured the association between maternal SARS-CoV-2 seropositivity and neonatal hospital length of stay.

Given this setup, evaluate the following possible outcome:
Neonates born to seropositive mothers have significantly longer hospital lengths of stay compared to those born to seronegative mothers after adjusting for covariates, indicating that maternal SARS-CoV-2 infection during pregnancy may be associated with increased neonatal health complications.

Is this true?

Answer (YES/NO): NO